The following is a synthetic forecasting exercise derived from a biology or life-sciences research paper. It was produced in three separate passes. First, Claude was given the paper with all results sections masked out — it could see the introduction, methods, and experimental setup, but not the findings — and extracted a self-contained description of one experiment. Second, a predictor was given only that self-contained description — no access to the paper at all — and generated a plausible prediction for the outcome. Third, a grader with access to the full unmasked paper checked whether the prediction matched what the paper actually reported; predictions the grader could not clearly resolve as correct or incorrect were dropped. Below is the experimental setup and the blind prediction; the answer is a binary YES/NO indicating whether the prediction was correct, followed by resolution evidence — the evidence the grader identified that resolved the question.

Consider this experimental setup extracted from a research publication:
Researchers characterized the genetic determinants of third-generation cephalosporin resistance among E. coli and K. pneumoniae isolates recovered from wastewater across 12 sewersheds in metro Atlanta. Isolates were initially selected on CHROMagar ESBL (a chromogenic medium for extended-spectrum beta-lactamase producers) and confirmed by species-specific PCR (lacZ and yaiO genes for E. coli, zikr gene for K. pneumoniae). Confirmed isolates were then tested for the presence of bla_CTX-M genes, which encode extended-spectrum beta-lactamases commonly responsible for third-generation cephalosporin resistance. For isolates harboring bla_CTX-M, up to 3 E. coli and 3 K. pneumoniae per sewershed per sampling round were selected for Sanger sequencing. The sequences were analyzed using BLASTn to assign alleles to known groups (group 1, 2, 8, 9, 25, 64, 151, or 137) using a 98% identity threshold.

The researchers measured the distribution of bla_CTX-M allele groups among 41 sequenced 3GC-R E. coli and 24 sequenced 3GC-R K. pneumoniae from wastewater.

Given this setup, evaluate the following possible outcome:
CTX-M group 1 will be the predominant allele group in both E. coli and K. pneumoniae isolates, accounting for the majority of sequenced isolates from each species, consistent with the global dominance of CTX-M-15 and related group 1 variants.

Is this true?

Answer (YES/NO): YES